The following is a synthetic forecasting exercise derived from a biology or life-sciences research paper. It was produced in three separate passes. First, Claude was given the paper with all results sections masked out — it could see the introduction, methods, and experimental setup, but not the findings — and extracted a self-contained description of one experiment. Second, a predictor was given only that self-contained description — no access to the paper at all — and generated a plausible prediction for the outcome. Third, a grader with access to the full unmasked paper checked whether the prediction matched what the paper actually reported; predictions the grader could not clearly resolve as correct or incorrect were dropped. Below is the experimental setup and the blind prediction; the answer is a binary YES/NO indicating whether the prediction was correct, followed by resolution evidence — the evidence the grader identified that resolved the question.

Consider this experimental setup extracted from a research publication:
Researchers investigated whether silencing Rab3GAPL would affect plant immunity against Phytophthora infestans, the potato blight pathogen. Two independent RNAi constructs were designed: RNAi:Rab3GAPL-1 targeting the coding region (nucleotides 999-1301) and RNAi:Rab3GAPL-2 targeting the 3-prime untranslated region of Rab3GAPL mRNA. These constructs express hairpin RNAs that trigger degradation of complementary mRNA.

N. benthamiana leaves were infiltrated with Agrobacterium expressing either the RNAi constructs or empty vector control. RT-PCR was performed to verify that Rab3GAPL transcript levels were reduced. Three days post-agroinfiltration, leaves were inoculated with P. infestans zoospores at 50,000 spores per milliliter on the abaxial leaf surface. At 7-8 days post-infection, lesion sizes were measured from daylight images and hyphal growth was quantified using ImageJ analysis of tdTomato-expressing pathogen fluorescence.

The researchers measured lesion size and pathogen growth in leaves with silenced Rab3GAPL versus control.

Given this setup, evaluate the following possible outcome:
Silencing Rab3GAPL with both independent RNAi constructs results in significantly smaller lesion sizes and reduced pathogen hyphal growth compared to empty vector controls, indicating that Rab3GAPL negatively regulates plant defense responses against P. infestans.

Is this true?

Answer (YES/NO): YES